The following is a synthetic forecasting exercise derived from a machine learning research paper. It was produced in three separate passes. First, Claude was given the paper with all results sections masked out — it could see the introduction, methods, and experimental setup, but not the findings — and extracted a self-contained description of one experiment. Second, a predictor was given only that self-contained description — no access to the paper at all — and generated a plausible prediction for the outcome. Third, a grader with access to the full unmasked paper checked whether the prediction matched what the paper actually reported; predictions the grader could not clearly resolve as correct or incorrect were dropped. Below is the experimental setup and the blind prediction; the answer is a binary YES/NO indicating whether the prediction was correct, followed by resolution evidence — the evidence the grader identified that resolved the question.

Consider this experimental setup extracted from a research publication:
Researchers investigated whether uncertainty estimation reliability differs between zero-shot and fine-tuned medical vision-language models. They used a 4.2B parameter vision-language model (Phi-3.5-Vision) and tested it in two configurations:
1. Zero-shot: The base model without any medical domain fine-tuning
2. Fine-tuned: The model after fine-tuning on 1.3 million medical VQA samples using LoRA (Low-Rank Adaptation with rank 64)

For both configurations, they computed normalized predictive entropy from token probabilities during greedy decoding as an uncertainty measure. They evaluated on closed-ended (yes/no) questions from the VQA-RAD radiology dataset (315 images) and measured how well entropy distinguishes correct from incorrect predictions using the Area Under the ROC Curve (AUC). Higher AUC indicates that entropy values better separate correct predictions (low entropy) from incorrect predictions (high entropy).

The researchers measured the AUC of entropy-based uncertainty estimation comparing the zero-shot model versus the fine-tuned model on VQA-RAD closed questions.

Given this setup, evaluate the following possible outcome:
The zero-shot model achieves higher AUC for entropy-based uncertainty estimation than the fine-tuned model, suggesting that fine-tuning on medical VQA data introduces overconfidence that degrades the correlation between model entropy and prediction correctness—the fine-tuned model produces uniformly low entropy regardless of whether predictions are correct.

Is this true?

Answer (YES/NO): NO